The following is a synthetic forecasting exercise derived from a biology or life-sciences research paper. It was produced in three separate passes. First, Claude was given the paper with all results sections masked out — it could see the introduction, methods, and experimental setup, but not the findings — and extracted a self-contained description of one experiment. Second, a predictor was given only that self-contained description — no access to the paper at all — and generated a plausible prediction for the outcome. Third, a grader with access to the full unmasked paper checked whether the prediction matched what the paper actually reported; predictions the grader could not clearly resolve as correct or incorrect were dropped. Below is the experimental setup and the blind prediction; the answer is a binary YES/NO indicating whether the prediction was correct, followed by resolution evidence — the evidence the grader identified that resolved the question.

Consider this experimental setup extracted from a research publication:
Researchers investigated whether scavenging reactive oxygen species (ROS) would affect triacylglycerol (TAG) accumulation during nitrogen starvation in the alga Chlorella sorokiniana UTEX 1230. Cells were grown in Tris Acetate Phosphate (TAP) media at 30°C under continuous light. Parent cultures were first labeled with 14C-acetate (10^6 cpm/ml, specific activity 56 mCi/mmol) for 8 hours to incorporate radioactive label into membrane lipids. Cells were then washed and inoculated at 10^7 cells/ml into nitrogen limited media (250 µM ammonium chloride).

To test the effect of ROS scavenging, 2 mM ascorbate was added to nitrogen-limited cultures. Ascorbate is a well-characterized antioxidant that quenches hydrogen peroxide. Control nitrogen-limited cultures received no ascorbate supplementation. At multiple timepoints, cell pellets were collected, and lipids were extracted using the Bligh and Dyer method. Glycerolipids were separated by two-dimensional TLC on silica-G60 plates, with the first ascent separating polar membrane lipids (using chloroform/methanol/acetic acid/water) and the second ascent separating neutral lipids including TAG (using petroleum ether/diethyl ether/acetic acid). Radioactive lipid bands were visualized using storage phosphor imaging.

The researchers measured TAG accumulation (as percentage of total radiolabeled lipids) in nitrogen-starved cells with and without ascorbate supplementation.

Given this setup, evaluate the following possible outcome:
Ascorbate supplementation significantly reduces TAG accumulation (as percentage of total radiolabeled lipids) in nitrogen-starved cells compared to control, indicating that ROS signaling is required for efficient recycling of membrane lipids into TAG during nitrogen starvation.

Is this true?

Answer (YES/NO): YES